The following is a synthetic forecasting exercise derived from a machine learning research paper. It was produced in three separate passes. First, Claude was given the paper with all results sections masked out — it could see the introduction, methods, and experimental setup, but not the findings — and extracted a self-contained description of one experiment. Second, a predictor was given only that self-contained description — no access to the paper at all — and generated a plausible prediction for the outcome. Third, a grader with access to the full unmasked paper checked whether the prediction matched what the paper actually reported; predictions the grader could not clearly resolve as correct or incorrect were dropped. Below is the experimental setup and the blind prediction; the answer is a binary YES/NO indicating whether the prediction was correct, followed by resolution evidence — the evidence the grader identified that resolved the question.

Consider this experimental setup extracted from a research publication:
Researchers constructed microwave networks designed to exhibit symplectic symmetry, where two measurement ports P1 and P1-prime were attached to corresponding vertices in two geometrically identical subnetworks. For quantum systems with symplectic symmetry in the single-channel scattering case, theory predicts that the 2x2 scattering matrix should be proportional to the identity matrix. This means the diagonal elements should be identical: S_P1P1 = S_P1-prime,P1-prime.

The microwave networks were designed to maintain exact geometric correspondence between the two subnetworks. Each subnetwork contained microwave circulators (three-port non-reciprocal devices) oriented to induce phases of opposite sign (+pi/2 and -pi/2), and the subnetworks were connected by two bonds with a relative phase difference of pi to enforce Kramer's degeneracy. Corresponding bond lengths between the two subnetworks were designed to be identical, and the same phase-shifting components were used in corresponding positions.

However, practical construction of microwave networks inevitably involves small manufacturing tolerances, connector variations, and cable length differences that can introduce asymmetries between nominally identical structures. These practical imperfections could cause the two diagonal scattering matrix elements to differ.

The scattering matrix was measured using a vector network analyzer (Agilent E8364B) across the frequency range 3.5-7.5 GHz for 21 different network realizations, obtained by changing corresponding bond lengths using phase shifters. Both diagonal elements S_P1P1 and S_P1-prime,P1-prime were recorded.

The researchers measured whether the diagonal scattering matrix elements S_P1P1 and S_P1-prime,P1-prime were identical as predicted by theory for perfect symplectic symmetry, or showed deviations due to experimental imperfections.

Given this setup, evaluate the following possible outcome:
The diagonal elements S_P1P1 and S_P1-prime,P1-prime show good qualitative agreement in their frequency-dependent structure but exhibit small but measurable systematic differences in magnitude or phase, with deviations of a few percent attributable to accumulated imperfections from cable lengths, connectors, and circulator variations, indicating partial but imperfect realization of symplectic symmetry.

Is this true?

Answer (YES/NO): NO